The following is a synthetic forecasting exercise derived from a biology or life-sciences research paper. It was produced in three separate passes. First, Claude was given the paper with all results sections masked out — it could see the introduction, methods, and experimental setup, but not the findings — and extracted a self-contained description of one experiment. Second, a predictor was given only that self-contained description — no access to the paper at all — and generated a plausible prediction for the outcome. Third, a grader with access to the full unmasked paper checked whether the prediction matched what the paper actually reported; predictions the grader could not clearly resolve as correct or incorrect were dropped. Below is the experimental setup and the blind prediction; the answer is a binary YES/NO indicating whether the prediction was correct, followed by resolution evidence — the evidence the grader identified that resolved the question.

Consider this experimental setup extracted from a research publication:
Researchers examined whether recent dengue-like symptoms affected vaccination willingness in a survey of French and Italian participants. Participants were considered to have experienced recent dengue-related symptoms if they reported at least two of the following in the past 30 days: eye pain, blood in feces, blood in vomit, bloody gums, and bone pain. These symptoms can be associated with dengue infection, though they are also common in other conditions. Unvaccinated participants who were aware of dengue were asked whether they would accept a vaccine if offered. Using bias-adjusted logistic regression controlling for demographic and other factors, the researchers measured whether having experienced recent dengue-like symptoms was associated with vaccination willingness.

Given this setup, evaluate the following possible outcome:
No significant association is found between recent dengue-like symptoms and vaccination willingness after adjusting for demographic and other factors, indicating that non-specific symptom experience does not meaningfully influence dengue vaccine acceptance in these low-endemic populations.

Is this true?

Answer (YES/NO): YES